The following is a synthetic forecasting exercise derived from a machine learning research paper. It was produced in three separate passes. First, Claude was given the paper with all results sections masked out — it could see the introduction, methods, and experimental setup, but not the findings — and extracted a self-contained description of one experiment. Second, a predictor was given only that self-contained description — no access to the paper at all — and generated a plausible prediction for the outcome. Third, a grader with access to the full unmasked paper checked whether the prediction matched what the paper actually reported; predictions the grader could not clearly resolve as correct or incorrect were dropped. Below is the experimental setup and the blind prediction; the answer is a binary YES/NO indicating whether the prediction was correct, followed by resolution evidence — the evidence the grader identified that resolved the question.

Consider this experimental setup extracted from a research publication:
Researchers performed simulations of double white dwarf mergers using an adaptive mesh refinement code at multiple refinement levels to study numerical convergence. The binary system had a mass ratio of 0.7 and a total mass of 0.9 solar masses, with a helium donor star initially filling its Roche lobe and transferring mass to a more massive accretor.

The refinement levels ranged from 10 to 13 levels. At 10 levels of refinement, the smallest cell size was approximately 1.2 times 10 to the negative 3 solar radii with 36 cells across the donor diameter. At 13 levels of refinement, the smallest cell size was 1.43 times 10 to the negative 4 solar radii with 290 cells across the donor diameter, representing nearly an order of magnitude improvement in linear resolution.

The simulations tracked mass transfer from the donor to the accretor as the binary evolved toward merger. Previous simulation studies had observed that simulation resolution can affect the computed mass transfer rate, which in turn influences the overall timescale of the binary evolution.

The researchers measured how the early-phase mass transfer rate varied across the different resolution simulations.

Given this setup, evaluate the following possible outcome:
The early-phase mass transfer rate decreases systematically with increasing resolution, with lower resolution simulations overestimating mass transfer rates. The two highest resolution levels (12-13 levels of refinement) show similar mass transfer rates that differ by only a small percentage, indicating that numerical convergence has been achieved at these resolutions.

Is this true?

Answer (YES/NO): NO